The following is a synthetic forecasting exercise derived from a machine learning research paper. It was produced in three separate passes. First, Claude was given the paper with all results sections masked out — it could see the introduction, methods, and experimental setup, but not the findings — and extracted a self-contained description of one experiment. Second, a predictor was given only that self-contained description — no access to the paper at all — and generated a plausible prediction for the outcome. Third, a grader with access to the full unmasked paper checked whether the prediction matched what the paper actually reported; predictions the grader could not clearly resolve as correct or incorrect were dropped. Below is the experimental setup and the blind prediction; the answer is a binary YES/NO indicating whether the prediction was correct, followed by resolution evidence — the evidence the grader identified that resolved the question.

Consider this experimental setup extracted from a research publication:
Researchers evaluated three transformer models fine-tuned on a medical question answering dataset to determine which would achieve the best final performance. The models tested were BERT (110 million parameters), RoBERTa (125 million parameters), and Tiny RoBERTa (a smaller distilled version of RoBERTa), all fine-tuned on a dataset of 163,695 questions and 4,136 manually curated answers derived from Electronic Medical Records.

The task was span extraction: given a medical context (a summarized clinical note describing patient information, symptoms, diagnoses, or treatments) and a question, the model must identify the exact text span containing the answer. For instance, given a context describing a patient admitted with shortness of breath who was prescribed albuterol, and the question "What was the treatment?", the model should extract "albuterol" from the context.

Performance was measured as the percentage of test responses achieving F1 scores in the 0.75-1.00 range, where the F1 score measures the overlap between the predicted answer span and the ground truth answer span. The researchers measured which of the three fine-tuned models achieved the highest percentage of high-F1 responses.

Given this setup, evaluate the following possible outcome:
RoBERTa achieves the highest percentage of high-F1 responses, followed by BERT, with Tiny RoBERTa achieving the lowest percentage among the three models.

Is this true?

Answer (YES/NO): NO